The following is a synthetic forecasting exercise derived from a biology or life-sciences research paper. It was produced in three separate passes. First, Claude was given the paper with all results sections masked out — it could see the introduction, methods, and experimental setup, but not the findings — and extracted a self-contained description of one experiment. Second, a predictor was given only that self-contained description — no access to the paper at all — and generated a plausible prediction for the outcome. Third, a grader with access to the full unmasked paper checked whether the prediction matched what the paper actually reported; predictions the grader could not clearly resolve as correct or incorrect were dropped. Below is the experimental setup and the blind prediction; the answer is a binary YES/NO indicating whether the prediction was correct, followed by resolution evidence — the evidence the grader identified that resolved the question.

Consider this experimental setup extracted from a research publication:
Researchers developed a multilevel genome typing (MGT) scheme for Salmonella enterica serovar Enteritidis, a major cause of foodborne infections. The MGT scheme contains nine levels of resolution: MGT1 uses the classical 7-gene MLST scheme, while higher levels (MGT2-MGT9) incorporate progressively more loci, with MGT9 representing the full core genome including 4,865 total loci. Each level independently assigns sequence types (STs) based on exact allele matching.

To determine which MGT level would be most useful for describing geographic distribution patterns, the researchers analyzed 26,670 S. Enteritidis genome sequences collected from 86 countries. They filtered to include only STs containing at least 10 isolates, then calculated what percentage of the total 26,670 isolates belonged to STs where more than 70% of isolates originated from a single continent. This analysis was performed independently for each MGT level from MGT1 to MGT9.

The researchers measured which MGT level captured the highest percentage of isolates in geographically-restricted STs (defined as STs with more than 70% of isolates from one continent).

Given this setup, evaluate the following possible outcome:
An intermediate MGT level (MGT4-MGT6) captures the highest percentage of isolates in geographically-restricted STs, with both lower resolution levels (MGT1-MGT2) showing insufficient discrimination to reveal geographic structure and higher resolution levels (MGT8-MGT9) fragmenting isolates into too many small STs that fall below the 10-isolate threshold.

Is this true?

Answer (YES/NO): YES